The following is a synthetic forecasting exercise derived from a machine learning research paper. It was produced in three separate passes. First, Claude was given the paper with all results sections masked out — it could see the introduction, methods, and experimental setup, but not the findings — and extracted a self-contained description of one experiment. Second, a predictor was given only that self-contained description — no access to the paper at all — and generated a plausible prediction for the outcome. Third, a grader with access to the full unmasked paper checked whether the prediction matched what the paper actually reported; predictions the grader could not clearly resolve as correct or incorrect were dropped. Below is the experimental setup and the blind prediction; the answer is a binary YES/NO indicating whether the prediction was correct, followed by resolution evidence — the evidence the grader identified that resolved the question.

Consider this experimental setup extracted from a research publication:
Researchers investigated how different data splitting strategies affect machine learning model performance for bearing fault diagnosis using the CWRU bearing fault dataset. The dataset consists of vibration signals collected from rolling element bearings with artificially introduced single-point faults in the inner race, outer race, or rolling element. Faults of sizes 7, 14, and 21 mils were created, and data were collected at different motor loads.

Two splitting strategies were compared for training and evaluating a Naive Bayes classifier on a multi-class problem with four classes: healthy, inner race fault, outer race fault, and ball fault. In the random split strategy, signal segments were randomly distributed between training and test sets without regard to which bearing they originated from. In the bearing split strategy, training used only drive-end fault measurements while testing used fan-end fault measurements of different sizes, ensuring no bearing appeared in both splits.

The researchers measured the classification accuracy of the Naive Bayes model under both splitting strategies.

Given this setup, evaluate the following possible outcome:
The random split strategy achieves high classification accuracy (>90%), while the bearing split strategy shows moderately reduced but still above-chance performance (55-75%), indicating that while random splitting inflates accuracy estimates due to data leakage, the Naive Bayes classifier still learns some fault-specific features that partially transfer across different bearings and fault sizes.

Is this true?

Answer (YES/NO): NO